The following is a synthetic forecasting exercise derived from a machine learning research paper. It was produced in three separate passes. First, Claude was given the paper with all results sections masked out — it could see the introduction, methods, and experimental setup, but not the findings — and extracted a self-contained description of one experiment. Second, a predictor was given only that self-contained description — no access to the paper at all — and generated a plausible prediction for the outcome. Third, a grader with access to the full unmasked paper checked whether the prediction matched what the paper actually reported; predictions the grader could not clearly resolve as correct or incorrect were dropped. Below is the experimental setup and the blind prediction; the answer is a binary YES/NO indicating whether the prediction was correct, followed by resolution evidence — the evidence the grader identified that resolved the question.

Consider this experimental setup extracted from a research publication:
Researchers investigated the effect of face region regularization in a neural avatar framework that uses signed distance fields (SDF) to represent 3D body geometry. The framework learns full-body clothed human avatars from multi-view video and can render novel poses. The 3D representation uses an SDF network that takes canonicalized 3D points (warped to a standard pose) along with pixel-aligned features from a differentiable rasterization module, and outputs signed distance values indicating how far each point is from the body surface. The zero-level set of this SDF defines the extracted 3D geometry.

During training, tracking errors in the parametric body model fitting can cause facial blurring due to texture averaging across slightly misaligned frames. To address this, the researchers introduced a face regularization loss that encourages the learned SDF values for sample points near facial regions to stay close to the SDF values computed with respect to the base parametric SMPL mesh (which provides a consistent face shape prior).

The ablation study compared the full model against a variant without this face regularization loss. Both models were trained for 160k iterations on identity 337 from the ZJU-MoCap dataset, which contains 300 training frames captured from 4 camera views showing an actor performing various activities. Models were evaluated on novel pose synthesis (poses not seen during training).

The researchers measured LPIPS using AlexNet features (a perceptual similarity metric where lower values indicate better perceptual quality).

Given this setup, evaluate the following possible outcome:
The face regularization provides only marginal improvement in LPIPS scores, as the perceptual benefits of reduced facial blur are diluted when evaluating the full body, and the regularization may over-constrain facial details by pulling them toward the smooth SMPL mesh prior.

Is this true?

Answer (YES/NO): NO